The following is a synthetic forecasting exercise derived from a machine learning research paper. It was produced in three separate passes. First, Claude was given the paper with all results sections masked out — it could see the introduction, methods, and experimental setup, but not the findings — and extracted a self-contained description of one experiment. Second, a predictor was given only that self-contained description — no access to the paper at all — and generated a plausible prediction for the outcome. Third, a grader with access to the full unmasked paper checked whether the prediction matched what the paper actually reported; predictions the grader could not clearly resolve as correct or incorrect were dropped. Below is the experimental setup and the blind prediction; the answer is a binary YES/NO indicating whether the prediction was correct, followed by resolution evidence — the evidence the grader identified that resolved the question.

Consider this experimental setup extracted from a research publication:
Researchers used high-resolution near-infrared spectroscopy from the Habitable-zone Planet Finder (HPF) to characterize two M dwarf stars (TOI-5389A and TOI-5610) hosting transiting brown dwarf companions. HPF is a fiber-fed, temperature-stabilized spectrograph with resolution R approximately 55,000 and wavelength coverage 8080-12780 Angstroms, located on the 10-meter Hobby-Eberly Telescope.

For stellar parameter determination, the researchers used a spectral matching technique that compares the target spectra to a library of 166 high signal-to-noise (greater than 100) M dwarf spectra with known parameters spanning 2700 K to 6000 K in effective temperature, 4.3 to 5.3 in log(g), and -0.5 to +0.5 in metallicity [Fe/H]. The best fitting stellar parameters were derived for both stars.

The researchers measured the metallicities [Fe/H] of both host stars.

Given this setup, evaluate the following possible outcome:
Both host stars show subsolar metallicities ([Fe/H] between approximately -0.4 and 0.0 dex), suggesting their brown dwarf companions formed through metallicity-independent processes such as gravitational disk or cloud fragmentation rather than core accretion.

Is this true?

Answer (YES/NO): YES